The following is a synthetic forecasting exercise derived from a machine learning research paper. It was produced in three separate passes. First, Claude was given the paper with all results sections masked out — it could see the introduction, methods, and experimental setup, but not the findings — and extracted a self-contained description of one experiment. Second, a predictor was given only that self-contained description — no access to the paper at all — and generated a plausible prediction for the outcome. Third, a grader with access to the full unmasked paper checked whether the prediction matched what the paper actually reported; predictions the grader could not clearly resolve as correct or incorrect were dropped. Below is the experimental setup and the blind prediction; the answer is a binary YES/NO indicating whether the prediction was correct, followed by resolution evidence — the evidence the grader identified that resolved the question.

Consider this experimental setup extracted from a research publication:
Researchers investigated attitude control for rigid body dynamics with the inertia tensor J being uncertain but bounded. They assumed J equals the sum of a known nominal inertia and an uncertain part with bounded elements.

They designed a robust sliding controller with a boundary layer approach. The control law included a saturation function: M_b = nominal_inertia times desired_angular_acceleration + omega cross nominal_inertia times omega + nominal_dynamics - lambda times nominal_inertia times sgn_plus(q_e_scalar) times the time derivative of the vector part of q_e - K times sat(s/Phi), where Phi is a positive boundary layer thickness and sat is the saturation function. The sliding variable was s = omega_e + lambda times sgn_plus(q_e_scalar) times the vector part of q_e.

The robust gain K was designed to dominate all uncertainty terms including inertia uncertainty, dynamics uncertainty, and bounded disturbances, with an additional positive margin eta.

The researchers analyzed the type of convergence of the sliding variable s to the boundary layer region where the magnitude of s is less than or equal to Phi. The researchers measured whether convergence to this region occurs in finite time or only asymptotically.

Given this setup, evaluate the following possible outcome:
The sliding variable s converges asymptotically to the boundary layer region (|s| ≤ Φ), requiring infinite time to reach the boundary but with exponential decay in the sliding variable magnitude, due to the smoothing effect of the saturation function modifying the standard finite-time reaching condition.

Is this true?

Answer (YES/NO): NO